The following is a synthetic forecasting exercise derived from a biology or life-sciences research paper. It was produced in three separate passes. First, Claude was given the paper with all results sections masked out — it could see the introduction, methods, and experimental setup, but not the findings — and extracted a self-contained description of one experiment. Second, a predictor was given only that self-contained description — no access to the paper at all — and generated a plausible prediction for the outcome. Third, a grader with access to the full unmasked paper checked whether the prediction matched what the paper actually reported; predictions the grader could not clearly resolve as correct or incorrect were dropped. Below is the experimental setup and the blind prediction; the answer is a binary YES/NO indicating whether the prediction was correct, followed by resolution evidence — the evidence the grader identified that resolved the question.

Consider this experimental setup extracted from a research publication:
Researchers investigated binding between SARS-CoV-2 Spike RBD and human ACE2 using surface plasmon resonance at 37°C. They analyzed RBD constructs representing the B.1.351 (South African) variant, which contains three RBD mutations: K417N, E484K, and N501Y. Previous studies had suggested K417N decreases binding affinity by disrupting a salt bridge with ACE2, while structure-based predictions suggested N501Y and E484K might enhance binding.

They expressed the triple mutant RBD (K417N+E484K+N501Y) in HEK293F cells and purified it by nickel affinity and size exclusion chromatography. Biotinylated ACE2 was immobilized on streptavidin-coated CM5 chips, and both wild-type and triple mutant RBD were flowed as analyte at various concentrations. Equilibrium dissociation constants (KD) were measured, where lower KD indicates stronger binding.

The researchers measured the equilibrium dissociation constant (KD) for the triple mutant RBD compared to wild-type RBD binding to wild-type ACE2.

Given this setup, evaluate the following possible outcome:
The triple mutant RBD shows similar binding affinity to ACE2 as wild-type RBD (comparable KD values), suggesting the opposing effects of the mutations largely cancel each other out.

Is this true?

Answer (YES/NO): NO